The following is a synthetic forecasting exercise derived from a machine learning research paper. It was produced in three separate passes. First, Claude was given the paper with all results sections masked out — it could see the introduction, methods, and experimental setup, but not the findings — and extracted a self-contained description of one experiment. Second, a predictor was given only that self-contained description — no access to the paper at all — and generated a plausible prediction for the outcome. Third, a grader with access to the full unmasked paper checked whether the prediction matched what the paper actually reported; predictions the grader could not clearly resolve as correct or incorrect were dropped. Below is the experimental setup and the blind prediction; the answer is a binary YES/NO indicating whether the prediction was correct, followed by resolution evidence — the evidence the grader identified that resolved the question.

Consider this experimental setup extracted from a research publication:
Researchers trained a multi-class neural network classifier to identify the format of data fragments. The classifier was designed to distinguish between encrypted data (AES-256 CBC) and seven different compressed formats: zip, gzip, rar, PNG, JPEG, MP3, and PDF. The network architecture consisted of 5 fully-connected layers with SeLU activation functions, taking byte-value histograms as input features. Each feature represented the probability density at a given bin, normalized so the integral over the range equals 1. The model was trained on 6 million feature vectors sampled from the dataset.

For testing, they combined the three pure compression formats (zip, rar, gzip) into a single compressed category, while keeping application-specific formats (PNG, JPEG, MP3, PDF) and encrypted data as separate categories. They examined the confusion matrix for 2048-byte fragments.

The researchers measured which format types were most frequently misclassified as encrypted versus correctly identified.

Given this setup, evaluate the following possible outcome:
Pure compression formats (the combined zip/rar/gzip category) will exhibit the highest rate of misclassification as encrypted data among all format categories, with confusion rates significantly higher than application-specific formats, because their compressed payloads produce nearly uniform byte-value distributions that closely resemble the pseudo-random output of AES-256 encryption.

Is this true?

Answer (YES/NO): NO